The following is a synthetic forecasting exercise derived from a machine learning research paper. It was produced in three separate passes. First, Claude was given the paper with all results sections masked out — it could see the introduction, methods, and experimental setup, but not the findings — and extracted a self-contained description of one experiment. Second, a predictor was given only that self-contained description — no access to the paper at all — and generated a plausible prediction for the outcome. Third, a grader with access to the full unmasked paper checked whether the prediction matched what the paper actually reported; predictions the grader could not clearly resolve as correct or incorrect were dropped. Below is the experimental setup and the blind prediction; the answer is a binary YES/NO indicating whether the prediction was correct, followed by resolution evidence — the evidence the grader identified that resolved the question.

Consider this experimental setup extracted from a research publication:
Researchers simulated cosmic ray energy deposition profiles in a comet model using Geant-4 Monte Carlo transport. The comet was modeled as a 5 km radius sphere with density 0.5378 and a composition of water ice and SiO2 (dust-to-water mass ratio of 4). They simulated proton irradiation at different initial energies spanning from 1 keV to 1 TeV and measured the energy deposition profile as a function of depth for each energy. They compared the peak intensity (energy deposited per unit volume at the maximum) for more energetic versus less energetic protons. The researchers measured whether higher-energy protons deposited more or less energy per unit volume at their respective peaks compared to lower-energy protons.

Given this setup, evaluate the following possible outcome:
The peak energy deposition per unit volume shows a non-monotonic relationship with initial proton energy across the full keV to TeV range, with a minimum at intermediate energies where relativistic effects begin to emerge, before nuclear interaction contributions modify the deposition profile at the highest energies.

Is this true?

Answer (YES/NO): NO